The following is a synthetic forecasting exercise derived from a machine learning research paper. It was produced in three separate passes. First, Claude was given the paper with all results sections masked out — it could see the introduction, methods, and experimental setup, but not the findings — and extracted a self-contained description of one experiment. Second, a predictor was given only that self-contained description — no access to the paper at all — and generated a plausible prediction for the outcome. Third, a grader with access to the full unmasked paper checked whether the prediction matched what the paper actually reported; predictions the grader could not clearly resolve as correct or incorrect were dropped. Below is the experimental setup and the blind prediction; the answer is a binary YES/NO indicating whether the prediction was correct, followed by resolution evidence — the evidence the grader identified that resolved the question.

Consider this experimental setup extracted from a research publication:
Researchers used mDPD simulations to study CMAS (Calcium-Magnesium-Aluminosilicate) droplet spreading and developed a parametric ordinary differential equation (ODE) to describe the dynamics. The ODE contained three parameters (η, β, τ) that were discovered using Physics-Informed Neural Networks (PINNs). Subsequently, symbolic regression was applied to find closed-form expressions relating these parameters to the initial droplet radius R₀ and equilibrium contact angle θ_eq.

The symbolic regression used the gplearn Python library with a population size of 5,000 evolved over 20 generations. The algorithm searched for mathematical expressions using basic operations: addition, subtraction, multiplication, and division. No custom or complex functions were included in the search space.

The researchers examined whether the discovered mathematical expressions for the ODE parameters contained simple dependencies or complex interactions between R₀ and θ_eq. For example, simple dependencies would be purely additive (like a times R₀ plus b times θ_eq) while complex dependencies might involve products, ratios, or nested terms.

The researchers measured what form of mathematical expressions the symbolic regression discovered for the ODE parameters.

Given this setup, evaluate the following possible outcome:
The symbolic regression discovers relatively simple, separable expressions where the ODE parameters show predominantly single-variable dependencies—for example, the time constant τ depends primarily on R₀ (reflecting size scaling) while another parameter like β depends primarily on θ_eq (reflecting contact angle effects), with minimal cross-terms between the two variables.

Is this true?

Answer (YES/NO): NO